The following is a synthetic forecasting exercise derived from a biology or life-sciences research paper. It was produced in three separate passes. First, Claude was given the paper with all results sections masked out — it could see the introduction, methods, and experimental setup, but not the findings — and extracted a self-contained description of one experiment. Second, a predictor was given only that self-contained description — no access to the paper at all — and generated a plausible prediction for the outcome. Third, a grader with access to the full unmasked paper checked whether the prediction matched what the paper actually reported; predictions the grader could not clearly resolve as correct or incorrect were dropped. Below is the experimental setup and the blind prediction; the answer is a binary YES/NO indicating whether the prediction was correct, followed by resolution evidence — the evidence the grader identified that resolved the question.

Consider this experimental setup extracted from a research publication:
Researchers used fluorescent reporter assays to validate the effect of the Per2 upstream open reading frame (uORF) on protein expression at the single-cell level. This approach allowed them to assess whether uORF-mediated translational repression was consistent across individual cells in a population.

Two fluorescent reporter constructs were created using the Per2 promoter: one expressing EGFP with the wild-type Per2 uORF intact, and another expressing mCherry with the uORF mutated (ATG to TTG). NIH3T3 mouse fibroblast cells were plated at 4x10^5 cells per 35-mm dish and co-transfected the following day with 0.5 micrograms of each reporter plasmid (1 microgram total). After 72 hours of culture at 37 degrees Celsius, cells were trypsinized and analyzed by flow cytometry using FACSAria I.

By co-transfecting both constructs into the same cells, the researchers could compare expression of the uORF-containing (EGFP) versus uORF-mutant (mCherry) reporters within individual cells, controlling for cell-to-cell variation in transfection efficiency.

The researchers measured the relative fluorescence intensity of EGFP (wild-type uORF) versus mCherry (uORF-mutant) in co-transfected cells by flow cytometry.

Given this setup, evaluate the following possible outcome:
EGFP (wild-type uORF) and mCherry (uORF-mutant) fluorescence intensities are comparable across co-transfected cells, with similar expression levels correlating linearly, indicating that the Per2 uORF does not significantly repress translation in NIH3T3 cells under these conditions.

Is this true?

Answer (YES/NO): NO